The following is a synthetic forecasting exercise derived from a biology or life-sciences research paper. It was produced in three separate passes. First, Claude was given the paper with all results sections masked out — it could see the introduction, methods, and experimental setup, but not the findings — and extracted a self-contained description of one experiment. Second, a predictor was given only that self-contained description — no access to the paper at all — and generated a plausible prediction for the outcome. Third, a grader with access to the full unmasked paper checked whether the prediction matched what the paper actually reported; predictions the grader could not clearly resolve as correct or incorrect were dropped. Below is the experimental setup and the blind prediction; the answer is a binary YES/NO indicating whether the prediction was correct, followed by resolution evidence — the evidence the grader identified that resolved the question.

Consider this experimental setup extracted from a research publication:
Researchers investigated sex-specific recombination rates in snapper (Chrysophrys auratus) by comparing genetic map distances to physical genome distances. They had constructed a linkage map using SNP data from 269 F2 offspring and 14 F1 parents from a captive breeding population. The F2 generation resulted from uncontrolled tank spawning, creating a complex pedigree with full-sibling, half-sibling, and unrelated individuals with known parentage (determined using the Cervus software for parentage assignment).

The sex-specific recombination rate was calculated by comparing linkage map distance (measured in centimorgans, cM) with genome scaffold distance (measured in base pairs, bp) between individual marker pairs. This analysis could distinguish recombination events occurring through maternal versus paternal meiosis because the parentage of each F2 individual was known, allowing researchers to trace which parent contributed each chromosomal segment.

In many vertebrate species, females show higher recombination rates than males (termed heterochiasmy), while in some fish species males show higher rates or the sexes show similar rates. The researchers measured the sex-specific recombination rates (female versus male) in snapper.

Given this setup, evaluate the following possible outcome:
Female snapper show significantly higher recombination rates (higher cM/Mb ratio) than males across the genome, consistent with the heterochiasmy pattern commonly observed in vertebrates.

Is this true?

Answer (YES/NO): YES